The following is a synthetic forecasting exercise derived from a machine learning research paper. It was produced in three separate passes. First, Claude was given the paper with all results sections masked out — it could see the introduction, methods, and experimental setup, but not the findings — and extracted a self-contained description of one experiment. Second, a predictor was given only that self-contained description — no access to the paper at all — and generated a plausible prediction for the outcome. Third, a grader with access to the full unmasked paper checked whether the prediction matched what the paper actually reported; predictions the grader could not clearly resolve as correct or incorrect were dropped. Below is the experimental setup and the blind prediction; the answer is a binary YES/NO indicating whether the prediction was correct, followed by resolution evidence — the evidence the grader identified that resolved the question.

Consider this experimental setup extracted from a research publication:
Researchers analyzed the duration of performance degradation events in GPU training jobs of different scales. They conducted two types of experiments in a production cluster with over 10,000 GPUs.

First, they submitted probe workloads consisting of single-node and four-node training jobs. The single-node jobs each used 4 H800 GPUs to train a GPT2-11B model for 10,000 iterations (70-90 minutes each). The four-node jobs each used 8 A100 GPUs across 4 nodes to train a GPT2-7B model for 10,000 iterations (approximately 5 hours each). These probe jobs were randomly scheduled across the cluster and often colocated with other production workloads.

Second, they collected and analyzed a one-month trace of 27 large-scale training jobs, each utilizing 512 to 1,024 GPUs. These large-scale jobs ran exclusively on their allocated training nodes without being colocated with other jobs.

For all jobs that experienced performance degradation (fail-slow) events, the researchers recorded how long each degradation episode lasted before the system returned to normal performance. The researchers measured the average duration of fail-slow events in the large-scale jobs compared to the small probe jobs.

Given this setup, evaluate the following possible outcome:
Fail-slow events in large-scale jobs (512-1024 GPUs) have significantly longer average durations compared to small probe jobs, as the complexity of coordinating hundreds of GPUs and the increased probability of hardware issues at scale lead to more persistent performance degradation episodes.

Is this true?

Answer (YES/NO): YES